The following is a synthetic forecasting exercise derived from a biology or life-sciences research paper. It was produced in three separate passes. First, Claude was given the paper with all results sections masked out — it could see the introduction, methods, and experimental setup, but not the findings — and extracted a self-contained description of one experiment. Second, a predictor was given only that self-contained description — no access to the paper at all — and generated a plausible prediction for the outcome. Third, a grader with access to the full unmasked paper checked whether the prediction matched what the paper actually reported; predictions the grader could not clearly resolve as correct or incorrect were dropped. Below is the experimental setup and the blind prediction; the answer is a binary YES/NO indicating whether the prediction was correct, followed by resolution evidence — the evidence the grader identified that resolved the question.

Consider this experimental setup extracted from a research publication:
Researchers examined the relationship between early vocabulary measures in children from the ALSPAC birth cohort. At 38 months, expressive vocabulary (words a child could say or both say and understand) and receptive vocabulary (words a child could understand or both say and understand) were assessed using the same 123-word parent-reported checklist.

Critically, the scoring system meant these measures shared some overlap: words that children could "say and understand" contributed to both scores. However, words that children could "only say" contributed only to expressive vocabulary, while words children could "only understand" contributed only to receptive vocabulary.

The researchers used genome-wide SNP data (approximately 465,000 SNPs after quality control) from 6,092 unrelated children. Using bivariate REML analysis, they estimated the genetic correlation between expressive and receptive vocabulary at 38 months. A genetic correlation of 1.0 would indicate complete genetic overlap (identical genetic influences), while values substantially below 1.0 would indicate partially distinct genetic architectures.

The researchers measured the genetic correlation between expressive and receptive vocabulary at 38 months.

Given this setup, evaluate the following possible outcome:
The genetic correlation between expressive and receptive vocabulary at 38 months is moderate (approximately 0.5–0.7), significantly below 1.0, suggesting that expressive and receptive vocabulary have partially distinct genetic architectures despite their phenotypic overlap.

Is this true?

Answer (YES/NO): NO